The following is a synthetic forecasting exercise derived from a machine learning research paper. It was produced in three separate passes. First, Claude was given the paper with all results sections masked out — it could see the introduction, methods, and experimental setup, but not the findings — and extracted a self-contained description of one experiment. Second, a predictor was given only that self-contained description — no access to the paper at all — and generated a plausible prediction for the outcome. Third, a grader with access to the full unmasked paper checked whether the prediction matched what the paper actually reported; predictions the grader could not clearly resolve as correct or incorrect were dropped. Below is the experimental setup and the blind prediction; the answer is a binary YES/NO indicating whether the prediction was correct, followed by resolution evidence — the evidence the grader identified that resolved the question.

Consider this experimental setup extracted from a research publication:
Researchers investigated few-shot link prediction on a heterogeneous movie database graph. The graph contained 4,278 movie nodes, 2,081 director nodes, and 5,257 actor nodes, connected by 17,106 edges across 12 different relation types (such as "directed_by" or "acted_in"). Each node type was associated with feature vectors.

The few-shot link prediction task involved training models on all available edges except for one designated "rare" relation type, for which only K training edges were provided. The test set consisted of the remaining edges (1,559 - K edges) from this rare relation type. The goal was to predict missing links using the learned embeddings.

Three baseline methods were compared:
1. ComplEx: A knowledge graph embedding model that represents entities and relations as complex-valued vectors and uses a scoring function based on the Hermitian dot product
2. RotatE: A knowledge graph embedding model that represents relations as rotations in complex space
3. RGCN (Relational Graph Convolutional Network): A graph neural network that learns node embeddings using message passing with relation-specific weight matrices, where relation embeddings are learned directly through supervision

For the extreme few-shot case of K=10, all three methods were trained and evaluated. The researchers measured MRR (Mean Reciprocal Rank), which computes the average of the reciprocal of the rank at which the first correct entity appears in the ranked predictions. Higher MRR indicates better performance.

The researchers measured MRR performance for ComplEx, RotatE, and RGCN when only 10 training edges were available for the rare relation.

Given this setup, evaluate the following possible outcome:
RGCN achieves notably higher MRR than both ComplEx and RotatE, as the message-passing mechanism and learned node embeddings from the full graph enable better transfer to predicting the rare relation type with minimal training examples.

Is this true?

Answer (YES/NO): NO